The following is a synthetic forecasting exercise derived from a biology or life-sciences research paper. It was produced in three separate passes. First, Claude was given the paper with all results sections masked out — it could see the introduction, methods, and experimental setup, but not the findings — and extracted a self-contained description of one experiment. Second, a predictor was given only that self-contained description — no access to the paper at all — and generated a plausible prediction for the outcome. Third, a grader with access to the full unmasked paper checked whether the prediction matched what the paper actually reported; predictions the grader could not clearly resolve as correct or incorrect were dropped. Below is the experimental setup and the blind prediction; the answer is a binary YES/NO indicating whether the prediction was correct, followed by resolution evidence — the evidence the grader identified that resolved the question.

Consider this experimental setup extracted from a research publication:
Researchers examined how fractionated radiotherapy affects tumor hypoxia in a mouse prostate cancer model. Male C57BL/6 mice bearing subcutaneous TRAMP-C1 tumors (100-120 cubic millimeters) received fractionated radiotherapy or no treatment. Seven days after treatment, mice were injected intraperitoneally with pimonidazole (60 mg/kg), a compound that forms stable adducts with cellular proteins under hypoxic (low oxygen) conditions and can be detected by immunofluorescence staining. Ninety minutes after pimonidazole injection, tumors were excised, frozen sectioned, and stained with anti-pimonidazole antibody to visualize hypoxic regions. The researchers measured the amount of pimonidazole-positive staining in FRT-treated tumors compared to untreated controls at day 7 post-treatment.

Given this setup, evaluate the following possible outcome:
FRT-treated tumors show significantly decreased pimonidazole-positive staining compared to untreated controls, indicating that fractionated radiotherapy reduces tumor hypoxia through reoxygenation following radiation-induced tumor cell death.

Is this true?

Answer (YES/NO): NO